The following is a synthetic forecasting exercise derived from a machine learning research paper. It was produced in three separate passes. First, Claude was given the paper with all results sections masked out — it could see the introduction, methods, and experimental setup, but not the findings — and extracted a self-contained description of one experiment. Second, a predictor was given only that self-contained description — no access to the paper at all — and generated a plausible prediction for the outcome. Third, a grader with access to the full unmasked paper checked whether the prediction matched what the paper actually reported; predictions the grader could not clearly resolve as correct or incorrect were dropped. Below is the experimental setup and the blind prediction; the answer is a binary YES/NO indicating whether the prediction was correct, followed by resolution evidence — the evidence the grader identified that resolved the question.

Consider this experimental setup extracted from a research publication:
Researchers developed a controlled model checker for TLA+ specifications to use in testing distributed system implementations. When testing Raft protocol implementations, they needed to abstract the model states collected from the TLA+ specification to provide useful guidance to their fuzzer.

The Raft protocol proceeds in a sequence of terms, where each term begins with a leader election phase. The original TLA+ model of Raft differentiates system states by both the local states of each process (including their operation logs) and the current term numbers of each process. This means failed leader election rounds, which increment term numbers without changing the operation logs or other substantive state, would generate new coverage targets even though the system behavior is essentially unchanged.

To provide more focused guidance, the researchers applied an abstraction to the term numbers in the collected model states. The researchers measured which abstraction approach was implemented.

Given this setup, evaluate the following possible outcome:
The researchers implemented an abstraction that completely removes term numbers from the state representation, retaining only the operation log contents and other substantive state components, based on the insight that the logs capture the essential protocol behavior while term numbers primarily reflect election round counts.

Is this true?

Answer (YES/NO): NO